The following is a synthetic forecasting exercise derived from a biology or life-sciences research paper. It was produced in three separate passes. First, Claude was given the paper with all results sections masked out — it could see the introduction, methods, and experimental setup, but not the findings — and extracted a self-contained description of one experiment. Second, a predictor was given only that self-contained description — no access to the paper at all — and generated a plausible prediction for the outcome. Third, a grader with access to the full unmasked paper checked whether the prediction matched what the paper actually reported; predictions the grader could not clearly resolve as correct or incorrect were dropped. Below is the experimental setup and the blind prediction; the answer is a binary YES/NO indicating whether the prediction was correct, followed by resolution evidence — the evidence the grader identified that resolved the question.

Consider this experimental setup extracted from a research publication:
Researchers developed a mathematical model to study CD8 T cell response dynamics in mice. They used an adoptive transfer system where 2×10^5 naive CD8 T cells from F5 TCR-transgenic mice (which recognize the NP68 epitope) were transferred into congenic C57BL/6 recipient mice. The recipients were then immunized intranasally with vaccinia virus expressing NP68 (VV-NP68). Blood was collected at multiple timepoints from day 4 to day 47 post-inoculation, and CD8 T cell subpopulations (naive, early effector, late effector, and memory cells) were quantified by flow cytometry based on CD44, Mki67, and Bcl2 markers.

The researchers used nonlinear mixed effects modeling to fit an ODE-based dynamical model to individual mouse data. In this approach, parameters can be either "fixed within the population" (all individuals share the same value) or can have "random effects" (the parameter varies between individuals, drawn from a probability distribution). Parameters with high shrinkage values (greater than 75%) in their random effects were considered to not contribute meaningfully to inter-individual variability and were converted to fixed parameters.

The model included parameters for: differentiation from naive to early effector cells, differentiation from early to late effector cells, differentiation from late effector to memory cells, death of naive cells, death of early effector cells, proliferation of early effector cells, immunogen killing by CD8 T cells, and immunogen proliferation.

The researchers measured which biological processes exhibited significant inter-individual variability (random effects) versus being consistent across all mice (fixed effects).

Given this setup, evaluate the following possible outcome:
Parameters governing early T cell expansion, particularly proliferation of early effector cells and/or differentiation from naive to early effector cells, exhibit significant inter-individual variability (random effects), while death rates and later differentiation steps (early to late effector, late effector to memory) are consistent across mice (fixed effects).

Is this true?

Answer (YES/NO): NO